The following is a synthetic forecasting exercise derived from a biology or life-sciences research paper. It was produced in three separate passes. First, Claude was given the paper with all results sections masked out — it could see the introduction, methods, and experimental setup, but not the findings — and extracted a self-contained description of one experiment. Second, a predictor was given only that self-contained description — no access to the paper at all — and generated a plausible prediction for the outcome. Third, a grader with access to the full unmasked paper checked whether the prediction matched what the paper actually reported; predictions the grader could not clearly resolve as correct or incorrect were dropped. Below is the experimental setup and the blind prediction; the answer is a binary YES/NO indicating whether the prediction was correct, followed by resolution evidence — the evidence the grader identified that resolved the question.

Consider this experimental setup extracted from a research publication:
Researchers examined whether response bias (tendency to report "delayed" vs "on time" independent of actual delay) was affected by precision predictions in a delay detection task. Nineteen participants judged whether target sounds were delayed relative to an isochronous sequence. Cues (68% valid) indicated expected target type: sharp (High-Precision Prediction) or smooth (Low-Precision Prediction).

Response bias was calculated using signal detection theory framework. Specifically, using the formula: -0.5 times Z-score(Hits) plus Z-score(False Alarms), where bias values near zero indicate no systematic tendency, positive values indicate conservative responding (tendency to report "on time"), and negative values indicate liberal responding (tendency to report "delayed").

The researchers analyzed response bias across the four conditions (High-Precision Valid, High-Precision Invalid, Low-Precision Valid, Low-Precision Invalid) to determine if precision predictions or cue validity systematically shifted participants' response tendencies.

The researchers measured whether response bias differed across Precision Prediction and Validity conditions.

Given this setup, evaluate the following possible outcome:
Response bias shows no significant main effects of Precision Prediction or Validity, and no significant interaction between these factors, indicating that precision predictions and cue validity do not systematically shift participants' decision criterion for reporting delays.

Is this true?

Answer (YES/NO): YES